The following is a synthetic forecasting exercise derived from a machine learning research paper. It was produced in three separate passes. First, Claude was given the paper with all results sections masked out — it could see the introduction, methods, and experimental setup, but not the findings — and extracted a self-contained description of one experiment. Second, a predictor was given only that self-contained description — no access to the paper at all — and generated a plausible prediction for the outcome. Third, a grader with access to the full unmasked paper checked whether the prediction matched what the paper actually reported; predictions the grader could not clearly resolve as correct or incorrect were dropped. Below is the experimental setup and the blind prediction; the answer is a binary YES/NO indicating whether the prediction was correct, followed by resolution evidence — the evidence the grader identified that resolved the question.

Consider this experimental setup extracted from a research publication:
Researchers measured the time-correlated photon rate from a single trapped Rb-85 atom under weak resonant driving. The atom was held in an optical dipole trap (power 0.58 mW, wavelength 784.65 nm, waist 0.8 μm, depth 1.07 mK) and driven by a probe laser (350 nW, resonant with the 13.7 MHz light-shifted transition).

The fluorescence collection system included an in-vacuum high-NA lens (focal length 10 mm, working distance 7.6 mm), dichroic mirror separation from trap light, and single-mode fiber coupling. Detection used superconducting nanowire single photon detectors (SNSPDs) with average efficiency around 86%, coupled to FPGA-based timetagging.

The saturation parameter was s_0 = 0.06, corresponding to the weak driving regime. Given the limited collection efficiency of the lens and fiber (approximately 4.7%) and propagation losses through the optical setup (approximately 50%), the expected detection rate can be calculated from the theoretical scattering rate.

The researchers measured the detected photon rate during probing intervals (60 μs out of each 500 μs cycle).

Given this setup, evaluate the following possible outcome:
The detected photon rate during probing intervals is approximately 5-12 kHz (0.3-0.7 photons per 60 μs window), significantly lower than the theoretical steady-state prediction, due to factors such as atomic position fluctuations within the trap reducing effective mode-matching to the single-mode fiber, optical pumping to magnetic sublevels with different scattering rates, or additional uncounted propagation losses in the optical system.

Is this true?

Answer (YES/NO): NO